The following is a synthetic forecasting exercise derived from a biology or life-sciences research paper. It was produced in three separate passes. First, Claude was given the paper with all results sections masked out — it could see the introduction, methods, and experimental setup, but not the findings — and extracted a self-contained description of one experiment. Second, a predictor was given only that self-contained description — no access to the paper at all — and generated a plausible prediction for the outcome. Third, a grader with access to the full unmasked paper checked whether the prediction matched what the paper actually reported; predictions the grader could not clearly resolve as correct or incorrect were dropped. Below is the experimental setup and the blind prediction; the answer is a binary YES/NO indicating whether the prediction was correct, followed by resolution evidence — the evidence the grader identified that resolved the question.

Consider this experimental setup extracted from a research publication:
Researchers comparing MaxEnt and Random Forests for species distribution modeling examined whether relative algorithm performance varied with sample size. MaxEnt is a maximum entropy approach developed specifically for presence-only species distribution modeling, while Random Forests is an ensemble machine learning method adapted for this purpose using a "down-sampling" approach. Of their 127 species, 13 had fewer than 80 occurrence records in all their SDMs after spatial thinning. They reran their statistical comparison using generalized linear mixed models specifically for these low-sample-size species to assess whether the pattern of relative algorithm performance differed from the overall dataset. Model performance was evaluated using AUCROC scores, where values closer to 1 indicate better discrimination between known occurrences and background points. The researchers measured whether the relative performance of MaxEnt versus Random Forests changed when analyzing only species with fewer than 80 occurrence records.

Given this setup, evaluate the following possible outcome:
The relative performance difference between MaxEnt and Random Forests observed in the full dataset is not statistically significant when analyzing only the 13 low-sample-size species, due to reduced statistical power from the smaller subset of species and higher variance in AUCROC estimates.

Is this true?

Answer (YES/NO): NO